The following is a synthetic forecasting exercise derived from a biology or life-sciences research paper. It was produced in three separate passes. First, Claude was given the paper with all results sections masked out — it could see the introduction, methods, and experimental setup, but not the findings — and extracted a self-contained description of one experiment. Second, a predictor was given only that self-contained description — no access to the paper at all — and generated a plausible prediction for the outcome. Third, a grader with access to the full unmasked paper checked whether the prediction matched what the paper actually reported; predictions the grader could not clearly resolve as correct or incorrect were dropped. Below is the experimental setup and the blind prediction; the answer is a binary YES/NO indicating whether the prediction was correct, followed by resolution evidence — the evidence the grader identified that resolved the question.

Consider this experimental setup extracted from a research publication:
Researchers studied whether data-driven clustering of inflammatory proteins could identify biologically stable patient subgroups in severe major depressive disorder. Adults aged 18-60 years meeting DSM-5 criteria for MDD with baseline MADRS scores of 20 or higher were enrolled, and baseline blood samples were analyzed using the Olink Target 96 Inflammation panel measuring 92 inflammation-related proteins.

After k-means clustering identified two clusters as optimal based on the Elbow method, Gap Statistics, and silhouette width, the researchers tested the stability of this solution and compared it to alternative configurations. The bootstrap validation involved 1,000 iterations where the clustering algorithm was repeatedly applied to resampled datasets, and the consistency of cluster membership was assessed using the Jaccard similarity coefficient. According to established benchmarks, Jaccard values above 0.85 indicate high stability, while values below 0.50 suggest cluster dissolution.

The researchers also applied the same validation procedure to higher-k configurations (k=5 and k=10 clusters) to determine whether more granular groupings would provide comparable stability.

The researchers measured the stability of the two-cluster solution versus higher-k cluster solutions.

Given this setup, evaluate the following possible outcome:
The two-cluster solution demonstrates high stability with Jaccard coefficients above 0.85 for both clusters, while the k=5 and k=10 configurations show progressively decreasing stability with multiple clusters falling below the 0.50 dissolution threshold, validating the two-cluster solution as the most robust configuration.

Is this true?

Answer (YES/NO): YES